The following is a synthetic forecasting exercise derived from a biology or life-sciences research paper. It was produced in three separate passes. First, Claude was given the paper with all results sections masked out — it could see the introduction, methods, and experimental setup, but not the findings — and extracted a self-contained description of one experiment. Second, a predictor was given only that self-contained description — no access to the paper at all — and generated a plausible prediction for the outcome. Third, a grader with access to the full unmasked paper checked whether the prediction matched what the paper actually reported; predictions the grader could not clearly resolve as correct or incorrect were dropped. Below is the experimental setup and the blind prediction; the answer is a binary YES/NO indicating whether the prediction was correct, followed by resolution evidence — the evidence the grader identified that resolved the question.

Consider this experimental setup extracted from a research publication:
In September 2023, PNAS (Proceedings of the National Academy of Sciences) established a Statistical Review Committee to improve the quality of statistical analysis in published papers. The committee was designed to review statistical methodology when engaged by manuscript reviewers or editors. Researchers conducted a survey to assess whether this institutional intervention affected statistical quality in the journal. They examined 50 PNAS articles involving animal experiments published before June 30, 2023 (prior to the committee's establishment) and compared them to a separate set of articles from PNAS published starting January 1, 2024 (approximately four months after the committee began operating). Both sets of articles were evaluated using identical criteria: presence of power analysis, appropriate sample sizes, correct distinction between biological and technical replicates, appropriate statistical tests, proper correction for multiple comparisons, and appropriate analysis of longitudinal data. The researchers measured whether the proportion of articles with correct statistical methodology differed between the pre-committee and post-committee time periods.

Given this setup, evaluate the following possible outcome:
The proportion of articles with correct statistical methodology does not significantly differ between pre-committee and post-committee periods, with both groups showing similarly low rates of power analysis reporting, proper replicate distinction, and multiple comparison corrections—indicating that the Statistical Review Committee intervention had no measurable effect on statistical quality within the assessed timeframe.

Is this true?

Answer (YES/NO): YES